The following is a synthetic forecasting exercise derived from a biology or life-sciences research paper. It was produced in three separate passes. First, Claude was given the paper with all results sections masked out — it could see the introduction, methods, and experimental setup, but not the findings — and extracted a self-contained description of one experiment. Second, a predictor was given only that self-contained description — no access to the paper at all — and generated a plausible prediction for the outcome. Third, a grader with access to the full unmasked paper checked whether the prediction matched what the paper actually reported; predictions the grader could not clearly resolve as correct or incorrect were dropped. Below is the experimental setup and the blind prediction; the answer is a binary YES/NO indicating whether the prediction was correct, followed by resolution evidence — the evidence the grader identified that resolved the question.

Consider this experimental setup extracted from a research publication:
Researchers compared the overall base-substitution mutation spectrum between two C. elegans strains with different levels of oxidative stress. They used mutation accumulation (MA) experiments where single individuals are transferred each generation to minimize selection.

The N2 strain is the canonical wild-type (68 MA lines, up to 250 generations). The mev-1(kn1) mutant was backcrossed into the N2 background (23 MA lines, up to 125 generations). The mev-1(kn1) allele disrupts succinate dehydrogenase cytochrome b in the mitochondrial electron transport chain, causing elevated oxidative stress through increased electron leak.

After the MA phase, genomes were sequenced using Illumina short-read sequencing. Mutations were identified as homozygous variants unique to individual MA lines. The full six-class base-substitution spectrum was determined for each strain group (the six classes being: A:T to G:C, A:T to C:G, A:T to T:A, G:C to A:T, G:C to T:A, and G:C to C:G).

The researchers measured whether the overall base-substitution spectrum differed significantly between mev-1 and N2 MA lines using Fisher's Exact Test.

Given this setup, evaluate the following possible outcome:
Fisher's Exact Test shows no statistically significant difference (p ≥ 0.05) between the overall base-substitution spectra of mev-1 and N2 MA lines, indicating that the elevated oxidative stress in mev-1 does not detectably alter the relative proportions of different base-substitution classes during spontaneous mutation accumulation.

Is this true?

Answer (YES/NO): YES